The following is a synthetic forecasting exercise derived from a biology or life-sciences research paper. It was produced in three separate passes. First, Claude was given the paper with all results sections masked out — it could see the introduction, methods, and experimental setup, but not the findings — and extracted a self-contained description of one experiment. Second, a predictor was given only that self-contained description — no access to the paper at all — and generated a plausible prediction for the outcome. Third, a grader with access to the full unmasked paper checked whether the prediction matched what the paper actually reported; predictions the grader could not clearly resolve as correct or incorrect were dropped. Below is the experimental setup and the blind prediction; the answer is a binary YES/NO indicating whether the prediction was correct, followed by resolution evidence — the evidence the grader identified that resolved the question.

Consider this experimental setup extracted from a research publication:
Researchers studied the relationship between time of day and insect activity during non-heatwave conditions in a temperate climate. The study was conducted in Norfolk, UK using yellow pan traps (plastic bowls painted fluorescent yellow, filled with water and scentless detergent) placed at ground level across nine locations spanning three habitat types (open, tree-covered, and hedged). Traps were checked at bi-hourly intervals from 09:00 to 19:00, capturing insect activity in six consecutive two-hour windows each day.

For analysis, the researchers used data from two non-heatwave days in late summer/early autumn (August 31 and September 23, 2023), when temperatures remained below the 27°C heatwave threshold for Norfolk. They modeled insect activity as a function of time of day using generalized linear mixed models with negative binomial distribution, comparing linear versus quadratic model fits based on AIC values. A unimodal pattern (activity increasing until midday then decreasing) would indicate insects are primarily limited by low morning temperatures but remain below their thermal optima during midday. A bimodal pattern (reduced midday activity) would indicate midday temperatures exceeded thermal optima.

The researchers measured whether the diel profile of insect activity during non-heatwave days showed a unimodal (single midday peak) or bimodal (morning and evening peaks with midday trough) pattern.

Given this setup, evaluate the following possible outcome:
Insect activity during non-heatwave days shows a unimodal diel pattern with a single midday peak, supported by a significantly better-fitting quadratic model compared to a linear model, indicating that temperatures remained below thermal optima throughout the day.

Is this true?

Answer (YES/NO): NO